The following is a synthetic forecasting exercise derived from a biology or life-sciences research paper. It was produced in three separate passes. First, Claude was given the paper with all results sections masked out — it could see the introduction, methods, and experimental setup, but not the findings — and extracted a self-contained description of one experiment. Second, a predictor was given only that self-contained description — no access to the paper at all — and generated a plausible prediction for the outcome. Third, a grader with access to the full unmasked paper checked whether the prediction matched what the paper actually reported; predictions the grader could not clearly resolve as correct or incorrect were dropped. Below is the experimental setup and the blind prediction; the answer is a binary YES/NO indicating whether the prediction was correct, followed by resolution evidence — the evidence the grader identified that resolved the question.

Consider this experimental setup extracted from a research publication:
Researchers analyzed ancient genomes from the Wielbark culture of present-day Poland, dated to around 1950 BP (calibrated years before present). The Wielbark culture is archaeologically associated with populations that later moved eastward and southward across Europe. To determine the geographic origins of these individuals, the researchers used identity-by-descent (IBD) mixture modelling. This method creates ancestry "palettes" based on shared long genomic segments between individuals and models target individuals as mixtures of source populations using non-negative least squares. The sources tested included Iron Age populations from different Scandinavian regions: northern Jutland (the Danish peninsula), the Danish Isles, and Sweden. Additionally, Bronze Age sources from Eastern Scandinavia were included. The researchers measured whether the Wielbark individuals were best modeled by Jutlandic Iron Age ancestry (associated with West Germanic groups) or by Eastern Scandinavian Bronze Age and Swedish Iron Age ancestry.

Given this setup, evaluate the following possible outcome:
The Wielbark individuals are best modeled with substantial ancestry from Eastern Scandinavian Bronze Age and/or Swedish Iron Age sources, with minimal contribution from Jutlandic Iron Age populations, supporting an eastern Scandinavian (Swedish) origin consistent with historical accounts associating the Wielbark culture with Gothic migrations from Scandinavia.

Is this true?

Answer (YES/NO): YES